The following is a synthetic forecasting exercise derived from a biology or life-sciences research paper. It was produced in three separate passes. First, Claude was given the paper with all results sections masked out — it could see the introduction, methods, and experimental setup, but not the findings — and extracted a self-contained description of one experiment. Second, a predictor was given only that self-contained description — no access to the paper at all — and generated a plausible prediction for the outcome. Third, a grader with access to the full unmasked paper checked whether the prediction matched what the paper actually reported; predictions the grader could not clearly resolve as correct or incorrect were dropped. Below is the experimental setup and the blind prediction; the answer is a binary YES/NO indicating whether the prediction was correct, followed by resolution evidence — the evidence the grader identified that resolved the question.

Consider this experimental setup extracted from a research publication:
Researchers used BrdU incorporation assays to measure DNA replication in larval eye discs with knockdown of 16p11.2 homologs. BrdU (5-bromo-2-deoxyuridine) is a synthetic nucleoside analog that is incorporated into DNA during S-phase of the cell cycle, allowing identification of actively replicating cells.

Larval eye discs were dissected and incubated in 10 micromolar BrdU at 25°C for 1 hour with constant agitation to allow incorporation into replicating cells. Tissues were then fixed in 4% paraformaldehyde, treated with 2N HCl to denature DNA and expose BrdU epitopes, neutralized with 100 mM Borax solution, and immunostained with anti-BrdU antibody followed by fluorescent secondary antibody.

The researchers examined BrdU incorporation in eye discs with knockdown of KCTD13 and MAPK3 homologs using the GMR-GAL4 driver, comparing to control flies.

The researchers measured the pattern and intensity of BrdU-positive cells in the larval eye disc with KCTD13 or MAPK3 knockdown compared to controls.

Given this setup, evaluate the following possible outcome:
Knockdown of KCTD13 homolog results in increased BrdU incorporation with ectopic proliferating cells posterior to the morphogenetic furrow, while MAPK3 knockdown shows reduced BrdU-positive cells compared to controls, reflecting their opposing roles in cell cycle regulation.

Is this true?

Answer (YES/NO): YES